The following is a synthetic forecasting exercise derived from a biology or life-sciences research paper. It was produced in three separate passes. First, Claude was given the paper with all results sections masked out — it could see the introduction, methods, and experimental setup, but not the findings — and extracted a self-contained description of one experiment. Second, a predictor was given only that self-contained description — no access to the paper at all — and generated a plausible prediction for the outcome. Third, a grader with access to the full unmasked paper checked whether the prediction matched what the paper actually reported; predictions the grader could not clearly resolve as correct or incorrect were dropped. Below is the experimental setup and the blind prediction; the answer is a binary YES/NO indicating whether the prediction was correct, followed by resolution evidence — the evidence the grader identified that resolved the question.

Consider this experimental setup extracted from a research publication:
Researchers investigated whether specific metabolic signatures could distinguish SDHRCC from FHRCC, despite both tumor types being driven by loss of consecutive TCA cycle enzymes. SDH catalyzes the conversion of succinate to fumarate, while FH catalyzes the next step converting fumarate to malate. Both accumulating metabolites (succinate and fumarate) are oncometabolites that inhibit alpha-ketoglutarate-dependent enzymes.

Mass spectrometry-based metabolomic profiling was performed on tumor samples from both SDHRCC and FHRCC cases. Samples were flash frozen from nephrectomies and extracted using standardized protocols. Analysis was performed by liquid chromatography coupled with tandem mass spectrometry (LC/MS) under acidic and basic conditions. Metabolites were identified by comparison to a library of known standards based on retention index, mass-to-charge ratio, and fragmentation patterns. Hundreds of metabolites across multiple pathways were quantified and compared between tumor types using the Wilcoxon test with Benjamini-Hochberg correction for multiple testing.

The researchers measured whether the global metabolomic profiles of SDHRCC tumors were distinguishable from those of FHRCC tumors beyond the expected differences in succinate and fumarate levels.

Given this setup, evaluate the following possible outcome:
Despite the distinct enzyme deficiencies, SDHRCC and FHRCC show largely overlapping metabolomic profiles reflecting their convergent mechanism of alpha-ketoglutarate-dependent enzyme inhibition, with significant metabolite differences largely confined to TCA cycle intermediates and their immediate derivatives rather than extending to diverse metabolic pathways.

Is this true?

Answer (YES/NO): NO